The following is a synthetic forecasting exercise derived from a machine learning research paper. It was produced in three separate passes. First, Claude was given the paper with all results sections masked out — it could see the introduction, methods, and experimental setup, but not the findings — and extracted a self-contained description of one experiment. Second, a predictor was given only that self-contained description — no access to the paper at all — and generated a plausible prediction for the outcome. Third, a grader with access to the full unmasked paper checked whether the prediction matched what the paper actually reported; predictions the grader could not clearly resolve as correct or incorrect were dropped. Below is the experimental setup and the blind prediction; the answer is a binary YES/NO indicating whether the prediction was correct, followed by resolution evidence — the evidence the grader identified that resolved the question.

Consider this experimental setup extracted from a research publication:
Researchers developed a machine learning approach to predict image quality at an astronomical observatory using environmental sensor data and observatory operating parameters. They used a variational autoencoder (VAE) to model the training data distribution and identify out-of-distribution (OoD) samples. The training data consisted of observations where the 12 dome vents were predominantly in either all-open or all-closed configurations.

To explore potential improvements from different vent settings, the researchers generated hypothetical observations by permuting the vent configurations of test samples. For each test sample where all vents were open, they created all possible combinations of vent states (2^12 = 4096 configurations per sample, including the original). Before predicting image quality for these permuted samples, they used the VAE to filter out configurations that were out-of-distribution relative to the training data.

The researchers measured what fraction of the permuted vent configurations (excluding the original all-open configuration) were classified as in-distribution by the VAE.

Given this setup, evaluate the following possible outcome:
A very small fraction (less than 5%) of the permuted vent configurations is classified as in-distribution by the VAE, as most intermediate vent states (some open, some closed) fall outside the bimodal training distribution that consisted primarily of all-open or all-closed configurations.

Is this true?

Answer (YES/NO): YES